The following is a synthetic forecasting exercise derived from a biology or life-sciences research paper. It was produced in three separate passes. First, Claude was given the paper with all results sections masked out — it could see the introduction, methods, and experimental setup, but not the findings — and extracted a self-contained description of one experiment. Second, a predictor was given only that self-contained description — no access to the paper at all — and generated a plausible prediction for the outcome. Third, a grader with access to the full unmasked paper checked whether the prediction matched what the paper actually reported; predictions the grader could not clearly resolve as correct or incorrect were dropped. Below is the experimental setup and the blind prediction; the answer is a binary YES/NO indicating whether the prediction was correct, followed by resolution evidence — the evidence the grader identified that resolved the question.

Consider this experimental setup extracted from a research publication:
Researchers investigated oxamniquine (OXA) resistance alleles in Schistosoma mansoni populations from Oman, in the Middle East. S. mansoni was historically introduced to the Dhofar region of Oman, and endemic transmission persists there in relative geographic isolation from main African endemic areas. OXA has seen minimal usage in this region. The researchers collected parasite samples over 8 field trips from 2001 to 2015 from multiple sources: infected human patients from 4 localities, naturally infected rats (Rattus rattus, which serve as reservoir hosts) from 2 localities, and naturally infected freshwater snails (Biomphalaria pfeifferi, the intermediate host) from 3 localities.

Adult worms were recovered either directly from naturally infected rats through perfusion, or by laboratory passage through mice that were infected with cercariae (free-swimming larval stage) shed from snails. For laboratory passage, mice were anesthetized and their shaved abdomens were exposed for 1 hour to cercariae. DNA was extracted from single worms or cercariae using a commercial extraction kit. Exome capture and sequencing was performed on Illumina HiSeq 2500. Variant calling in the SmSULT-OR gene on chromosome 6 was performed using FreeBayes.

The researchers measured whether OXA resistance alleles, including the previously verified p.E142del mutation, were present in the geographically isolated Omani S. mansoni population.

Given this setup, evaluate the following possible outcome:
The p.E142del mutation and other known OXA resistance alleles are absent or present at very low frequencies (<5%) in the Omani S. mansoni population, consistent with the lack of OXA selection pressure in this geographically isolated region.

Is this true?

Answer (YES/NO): NO